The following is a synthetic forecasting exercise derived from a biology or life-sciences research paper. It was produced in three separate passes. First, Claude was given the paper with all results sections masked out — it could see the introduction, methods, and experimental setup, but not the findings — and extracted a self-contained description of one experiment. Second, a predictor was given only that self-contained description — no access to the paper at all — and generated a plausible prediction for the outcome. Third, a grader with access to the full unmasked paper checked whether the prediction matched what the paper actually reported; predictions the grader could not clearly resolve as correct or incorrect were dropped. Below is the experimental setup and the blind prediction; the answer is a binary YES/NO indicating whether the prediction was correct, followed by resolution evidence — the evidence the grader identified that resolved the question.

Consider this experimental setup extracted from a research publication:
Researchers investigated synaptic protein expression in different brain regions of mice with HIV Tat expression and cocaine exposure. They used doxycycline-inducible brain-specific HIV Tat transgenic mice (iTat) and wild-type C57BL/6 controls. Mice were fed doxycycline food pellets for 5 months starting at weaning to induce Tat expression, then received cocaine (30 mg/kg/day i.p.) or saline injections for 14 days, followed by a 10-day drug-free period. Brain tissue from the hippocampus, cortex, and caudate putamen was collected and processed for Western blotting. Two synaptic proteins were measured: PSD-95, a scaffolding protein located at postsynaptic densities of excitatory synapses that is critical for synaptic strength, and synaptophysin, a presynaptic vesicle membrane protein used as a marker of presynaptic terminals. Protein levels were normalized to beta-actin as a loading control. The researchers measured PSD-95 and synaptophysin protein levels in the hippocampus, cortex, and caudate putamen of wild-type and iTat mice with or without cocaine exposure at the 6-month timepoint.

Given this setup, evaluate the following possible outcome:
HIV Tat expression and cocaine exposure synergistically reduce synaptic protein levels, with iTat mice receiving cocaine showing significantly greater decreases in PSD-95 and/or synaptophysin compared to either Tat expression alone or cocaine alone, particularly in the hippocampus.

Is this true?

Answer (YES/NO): NO